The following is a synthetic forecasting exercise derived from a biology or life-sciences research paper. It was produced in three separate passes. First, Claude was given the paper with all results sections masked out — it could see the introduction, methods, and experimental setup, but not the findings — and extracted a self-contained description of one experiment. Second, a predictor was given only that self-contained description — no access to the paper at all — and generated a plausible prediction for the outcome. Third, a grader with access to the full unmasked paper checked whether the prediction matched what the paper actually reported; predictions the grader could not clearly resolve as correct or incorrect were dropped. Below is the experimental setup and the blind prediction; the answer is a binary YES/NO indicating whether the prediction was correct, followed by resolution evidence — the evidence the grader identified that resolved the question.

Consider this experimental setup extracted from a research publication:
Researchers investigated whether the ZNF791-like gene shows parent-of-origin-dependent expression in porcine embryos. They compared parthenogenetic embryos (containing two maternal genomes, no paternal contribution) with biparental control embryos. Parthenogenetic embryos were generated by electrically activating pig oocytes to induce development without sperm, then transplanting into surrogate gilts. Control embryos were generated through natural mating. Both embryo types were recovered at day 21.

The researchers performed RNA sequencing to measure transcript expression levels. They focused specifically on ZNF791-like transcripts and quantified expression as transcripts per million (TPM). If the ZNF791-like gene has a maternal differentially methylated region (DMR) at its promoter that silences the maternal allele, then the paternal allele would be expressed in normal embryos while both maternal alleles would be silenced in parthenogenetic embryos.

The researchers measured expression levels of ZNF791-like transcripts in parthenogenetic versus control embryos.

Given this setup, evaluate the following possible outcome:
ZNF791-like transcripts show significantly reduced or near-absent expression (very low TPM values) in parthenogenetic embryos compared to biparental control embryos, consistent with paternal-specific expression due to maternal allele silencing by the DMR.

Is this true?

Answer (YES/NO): YES